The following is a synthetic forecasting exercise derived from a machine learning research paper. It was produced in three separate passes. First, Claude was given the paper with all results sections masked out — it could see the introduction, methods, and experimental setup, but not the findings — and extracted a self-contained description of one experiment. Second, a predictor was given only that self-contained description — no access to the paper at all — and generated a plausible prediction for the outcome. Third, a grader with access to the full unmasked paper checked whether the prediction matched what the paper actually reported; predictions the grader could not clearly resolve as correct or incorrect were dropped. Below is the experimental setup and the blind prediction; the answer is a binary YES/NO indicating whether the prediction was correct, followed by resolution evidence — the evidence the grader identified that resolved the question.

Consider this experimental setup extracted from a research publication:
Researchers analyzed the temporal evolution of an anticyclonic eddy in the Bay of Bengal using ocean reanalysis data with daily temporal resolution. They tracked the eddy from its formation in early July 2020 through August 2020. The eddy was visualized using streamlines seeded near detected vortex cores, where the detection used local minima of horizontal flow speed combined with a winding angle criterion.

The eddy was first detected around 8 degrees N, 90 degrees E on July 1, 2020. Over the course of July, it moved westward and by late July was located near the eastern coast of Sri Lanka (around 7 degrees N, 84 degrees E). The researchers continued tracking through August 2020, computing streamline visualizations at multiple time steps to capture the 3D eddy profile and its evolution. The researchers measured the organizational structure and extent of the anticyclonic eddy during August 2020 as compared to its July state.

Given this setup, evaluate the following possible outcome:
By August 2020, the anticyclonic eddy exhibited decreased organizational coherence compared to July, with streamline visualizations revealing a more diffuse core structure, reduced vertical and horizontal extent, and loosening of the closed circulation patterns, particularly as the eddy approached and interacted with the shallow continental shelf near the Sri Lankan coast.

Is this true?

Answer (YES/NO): YES